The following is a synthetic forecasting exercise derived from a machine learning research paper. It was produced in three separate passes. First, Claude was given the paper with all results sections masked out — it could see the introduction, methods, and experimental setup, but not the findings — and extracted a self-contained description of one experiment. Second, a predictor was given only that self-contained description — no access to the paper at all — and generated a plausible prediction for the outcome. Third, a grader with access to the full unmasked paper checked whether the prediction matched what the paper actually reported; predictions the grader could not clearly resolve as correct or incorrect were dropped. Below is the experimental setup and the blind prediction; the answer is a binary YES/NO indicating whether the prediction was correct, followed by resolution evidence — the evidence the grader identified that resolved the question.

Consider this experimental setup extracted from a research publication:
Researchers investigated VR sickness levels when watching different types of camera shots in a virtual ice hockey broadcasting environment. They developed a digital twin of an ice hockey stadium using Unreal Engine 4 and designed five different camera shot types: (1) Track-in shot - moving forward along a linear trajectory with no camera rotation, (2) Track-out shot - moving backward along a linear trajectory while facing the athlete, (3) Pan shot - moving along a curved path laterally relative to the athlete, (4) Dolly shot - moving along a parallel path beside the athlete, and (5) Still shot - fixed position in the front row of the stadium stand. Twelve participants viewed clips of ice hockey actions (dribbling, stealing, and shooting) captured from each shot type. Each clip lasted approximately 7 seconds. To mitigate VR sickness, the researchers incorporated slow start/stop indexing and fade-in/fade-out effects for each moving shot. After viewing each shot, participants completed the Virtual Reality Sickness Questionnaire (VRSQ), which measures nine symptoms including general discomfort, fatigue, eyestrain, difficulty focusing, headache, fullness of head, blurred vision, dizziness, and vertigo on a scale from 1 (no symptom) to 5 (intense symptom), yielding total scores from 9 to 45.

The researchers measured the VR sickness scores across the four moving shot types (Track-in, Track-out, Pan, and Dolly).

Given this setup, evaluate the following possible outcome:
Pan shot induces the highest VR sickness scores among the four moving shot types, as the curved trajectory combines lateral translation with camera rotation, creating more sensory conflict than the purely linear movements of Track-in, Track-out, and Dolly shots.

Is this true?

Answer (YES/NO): NO